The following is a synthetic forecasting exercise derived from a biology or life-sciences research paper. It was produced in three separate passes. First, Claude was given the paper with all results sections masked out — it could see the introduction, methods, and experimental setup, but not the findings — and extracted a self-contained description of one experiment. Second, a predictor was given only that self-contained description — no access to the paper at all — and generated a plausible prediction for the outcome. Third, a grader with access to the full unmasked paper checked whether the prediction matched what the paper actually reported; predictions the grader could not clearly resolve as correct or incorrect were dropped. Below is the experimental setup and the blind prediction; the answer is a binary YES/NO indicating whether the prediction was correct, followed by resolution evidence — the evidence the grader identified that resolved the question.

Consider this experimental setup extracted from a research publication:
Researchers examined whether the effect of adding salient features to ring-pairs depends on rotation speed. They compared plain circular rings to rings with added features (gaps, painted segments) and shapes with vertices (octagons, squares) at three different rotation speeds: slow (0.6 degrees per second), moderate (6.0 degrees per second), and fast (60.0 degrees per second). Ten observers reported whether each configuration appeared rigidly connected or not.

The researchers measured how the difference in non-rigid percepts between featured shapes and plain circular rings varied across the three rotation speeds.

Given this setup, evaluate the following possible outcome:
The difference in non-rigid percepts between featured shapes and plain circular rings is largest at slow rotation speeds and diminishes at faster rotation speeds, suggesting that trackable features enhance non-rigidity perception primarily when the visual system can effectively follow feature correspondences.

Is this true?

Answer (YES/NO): NO